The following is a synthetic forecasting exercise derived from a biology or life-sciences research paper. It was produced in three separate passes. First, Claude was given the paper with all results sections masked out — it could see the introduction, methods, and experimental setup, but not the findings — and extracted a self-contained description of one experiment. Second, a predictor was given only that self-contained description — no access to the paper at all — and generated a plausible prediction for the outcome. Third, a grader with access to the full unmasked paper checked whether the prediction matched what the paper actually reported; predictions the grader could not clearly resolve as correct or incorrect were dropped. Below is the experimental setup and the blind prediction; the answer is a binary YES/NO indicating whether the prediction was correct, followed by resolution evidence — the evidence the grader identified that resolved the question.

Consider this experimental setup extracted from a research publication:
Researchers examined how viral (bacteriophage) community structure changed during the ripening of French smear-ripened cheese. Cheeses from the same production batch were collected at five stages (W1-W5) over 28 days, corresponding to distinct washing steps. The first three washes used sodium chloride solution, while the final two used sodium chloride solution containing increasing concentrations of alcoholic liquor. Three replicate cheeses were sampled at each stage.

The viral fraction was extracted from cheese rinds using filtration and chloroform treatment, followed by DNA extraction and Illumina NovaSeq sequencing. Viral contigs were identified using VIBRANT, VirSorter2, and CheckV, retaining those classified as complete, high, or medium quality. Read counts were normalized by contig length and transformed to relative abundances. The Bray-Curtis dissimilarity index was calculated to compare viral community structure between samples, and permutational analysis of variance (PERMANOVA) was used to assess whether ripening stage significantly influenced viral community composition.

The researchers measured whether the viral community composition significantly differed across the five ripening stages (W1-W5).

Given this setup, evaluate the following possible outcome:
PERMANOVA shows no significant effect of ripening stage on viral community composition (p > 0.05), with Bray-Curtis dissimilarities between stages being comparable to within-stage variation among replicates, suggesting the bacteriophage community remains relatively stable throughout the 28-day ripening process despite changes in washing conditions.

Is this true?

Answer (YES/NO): NO